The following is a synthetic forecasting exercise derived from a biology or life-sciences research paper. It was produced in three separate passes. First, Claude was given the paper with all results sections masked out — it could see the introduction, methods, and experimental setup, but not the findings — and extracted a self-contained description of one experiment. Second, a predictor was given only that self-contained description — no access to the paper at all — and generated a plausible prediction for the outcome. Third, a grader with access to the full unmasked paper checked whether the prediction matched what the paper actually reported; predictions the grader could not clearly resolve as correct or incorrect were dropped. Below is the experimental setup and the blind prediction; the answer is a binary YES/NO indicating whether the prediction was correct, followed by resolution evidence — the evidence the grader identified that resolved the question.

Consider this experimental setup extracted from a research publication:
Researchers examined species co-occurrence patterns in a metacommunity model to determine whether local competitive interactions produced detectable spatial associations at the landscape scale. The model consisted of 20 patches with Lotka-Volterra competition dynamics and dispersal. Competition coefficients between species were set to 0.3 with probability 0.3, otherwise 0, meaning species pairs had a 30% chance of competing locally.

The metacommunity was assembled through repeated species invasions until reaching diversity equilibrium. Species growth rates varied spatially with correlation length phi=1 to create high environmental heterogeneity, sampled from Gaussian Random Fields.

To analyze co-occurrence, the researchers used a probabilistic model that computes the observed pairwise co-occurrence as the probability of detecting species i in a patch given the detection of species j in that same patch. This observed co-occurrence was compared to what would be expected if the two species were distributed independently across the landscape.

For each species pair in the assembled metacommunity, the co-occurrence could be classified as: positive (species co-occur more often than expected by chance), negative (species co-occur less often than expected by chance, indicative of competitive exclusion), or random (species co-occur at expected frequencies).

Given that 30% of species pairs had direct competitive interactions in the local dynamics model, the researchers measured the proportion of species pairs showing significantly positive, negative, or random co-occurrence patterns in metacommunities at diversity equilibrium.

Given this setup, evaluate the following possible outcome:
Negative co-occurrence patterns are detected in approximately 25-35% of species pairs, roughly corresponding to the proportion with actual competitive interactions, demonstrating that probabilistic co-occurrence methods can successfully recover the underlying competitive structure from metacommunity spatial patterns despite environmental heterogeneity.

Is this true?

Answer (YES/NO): NO